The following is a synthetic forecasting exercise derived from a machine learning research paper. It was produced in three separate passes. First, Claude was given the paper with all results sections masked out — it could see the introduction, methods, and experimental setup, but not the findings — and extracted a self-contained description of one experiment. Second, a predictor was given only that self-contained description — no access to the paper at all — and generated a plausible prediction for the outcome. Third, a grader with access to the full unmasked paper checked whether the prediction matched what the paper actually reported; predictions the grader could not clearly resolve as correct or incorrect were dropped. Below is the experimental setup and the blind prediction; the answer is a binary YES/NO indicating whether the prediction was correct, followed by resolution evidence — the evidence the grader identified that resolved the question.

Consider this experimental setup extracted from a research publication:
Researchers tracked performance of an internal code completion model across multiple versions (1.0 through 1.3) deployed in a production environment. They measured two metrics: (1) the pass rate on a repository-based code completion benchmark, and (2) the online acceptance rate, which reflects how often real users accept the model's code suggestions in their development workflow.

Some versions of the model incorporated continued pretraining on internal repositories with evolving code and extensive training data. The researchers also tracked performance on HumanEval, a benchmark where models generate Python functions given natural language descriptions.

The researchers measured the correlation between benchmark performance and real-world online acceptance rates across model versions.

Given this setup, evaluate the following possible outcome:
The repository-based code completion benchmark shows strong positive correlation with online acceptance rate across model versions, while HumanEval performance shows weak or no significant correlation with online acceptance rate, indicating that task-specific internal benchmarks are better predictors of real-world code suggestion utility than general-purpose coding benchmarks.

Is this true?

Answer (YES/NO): YES